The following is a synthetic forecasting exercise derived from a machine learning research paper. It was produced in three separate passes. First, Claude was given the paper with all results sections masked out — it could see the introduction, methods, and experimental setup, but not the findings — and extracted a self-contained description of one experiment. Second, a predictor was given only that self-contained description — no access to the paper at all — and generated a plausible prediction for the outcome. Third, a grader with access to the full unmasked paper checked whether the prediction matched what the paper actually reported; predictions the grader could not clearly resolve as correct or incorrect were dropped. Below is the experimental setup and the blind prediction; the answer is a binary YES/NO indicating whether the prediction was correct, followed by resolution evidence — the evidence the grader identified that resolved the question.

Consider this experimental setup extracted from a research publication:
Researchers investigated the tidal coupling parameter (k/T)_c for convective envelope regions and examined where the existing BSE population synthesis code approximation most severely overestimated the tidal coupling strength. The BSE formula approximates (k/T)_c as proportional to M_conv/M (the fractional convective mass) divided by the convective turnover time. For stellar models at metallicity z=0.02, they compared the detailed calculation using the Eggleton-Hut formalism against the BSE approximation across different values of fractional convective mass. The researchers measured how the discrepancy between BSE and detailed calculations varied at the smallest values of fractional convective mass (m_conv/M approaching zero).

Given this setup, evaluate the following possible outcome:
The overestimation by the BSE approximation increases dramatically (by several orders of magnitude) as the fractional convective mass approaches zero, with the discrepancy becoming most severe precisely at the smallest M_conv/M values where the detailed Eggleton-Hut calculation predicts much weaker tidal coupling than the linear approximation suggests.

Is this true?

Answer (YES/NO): YES